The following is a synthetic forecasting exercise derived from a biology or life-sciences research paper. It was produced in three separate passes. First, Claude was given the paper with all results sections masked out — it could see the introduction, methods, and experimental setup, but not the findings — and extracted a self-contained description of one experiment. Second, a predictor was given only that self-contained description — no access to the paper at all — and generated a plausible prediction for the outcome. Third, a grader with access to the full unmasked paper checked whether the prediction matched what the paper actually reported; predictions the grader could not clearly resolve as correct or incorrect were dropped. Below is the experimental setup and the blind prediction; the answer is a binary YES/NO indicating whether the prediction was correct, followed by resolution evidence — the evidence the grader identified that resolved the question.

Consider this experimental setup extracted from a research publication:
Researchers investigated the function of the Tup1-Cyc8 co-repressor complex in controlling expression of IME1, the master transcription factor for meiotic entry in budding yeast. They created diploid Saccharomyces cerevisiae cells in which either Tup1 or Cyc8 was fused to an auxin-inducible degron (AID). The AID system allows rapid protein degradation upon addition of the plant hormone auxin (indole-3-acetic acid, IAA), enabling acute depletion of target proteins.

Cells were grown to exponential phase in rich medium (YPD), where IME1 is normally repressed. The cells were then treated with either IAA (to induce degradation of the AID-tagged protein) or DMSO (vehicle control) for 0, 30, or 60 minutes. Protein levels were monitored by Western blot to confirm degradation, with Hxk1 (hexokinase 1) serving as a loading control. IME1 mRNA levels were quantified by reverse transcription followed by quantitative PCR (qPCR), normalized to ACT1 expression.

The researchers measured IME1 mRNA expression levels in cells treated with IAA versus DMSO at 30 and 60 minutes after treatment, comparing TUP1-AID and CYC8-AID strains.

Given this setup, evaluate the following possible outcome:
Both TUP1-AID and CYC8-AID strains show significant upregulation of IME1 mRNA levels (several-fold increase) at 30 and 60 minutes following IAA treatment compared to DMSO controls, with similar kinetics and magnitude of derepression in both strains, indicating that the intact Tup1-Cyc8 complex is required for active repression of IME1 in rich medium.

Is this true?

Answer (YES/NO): YES